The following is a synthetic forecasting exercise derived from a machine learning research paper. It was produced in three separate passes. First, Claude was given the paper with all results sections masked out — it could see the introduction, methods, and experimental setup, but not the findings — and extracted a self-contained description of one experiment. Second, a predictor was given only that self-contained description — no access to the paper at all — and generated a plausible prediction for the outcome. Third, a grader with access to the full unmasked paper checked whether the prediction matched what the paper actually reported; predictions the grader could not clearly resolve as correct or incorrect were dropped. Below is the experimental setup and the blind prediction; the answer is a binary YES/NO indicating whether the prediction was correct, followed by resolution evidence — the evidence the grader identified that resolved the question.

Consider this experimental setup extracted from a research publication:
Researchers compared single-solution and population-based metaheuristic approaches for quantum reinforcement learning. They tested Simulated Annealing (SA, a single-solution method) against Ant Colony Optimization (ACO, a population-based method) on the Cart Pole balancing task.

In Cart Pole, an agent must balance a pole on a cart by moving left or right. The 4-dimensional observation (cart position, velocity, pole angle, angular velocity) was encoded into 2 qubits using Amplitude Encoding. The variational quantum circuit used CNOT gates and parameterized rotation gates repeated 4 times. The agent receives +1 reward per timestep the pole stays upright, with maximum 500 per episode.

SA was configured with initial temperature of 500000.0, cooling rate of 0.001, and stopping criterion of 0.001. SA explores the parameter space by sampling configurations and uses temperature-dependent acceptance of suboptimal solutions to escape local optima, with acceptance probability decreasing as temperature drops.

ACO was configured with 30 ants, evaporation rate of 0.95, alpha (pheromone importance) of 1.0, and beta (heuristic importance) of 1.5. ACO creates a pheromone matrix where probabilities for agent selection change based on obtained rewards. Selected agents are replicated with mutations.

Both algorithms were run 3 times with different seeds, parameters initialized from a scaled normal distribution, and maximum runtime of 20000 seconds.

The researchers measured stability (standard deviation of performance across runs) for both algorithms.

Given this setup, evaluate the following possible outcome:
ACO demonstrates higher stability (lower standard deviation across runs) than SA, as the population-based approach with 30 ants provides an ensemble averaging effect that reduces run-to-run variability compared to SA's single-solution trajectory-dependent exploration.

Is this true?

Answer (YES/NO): YES